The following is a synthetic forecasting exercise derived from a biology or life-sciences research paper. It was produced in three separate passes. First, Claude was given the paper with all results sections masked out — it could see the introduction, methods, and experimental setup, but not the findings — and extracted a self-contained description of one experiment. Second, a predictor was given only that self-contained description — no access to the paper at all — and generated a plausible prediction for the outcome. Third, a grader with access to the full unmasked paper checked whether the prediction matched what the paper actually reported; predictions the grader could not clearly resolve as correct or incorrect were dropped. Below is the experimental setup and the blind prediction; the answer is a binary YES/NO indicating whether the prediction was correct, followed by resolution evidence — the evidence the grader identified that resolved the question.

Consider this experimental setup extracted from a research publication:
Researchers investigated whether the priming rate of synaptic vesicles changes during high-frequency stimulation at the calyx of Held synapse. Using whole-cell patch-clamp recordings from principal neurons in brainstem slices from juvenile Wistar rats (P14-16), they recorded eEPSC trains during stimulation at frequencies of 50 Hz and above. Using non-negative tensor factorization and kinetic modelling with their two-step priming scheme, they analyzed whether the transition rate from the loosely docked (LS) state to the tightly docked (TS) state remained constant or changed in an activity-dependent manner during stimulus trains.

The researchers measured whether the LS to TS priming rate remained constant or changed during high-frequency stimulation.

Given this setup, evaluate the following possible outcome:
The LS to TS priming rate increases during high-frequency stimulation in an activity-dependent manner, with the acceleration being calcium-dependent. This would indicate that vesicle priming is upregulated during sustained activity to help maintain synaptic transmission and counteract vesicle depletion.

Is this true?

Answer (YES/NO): YES